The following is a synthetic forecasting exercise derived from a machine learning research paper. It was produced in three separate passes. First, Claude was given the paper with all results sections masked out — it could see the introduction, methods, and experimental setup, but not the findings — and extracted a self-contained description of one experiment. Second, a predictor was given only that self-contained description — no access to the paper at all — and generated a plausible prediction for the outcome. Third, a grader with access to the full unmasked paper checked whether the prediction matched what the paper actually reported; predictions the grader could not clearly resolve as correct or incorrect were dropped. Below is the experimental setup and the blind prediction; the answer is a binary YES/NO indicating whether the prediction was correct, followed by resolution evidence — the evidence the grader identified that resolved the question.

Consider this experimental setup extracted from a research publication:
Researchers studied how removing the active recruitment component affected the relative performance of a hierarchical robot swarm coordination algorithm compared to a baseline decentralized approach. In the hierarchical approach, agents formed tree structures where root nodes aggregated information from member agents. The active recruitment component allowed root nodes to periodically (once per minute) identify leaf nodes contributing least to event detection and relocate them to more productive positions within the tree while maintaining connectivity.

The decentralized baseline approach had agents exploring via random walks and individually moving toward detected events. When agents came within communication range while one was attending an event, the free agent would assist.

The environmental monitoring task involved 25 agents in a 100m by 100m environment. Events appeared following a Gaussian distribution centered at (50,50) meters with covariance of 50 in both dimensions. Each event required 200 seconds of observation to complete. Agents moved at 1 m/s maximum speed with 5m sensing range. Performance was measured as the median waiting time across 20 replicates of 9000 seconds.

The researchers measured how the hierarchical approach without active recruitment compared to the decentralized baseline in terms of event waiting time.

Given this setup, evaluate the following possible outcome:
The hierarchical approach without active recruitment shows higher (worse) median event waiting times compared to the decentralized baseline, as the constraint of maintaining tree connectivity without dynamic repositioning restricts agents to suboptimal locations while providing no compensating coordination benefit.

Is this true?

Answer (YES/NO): YES